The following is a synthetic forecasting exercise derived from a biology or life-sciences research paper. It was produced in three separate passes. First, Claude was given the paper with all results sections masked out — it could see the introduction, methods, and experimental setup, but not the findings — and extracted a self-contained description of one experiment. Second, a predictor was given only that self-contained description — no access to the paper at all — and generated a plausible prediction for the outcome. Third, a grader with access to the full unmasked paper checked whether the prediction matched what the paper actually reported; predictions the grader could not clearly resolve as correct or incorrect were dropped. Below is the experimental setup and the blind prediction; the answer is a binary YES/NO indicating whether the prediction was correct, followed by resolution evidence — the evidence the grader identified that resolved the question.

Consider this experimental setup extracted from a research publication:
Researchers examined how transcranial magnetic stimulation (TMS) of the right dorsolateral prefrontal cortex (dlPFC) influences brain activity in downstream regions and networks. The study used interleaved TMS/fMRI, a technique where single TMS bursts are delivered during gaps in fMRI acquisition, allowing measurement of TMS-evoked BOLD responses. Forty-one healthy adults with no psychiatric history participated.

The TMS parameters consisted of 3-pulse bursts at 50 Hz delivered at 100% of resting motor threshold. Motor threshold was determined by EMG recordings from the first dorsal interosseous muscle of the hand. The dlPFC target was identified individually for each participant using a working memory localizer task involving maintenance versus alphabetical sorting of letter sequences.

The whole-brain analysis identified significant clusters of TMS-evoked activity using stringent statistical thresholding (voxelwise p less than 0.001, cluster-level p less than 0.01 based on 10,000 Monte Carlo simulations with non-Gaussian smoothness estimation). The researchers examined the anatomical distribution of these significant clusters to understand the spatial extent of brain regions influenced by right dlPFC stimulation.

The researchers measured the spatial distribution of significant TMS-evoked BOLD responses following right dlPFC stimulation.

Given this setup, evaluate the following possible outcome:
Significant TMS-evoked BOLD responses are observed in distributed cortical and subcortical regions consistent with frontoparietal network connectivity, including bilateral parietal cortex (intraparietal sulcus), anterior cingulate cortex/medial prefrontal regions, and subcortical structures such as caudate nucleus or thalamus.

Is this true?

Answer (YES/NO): NO